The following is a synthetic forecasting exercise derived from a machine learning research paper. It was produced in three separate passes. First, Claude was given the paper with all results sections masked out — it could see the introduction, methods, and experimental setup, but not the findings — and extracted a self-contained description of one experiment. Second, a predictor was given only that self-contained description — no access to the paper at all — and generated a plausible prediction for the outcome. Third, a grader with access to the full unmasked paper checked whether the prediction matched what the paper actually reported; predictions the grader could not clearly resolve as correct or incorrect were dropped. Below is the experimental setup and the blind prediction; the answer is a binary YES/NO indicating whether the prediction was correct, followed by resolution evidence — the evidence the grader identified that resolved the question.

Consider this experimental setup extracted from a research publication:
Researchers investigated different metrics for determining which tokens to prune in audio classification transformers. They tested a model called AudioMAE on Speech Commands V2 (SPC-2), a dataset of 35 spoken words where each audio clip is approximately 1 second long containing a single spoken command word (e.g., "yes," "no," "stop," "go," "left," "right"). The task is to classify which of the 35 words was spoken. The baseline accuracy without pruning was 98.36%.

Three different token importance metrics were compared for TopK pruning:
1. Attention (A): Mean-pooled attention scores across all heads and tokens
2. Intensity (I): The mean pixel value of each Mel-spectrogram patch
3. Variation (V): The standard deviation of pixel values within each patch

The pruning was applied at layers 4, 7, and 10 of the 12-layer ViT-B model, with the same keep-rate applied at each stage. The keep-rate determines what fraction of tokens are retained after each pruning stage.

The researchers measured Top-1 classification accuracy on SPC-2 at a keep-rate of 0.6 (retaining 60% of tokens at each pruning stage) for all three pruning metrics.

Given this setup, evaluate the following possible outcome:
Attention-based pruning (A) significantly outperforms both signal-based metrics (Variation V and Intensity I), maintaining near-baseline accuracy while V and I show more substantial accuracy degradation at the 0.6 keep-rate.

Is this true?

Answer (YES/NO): NO